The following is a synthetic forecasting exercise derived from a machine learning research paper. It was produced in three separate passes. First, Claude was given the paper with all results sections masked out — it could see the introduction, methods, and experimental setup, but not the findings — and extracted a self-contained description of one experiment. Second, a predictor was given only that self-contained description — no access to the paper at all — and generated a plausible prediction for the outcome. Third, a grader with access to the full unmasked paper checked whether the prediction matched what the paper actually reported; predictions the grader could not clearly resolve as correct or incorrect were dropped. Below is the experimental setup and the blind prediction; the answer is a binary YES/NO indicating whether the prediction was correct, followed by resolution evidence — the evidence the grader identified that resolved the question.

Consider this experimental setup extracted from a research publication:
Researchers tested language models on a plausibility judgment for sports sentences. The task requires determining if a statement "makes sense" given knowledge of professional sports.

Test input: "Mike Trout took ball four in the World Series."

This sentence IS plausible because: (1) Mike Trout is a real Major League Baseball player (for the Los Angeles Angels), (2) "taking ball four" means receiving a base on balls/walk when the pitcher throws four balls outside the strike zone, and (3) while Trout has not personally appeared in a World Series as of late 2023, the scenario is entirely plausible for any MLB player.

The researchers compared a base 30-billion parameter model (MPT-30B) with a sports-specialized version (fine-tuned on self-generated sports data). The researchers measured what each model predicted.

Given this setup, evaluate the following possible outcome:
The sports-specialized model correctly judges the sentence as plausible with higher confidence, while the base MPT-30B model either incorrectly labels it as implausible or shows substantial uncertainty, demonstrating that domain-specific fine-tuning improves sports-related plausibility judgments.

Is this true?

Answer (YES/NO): NO